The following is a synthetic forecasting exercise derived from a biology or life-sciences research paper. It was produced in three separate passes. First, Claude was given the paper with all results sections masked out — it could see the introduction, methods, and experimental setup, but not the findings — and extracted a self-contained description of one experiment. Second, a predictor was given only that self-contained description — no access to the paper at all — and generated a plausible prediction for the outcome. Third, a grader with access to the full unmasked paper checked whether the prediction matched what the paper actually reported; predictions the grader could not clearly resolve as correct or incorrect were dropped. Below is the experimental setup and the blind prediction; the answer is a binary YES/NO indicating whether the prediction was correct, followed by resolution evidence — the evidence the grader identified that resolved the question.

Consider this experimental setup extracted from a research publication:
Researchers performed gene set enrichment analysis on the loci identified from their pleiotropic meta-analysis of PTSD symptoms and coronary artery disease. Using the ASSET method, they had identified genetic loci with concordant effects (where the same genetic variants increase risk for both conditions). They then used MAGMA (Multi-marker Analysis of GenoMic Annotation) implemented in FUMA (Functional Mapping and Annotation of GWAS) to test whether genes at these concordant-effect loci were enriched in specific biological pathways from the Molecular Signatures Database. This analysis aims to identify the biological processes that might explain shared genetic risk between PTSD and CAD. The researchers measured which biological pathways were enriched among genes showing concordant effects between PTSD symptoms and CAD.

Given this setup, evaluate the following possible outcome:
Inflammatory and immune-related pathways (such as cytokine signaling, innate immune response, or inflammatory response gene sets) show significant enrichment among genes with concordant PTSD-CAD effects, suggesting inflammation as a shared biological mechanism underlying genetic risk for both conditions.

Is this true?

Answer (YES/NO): NO